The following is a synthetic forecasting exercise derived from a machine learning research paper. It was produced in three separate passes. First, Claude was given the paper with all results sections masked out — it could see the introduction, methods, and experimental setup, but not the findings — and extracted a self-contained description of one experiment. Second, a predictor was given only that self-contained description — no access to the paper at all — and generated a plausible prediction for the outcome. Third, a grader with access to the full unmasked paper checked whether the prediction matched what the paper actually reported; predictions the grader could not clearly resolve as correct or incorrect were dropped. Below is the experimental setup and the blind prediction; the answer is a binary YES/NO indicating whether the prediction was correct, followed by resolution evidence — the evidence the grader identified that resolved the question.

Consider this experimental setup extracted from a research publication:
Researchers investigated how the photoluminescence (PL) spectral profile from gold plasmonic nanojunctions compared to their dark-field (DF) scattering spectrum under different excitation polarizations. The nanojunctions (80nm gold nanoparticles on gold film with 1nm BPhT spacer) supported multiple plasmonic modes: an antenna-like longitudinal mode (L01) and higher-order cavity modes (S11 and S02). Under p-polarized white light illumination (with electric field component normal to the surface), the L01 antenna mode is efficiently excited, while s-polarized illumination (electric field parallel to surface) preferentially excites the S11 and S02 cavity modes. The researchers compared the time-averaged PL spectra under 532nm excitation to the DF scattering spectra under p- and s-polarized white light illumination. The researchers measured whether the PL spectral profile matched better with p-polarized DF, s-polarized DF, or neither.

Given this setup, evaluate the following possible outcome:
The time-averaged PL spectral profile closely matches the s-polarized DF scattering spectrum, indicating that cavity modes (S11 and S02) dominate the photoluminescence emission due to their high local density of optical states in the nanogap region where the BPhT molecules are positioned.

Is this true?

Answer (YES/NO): NO